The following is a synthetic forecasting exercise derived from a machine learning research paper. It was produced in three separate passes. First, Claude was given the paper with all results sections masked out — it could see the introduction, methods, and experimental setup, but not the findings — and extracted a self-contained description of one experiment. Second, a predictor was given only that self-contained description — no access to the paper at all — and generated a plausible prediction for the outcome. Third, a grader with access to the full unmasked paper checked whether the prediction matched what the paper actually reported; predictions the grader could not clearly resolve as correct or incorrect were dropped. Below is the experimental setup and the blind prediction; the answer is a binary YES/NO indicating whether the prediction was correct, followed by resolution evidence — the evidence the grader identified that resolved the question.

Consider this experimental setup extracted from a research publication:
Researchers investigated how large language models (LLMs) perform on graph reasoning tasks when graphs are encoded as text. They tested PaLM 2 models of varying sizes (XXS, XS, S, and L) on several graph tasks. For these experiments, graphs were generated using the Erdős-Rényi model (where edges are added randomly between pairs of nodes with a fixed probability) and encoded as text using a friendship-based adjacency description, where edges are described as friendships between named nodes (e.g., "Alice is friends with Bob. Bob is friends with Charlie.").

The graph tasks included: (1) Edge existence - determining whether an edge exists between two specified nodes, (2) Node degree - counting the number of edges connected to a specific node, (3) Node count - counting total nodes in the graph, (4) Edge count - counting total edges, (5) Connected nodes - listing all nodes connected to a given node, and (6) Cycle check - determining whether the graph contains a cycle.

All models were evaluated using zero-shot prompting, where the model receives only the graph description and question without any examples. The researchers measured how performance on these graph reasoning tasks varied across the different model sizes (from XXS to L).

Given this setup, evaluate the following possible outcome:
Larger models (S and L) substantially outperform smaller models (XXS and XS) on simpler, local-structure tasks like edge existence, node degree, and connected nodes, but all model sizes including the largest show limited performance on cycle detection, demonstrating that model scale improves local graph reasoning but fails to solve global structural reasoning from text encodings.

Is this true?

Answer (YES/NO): NO